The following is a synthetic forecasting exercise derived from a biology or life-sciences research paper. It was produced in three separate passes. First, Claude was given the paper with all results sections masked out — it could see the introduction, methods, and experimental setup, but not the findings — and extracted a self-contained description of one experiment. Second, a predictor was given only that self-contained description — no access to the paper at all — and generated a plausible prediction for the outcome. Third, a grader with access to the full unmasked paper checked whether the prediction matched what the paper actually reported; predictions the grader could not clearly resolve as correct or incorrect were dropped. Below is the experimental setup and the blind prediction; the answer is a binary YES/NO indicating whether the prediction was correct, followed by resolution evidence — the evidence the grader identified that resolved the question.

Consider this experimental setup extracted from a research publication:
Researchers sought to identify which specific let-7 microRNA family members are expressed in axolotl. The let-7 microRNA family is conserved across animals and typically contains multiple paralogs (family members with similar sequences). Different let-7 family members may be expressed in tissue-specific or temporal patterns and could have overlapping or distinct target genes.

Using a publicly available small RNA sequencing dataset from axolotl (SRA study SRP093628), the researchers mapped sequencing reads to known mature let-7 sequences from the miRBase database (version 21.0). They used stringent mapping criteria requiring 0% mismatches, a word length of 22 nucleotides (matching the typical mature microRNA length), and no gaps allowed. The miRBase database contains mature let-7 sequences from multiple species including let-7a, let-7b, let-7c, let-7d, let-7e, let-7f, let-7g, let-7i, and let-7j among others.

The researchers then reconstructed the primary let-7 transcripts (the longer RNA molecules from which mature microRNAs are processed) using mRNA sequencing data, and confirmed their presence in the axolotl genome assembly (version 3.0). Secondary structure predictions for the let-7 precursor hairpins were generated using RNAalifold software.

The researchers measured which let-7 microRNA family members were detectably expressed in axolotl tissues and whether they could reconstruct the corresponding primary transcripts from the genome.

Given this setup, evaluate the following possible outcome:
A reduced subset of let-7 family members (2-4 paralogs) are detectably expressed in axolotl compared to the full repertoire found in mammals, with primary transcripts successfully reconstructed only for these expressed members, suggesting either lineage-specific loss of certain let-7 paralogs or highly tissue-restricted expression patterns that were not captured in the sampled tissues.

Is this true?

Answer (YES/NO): NO